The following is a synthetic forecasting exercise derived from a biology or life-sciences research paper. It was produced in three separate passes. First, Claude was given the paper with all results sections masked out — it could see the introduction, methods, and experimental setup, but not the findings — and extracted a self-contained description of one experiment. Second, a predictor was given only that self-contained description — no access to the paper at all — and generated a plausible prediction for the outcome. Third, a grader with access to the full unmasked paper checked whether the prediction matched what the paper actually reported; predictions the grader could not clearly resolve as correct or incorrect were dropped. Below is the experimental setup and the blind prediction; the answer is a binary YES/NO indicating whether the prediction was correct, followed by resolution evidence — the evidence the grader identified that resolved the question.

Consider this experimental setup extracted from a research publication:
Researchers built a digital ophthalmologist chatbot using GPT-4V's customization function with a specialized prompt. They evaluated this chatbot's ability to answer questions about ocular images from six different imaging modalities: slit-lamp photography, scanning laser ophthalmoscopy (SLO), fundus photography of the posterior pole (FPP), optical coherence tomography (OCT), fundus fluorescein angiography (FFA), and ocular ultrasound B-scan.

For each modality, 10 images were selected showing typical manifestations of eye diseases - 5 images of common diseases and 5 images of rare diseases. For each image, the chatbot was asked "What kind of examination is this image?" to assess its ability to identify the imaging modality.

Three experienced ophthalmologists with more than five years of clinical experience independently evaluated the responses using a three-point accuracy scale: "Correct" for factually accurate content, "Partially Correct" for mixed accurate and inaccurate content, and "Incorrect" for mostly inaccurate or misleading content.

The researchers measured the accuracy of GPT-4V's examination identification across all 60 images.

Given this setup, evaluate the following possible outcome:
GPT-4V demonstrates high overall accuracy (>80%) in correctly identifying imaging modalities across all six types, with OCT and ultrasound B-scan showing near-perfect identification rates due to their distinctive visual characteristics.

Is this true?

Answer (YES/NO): YES